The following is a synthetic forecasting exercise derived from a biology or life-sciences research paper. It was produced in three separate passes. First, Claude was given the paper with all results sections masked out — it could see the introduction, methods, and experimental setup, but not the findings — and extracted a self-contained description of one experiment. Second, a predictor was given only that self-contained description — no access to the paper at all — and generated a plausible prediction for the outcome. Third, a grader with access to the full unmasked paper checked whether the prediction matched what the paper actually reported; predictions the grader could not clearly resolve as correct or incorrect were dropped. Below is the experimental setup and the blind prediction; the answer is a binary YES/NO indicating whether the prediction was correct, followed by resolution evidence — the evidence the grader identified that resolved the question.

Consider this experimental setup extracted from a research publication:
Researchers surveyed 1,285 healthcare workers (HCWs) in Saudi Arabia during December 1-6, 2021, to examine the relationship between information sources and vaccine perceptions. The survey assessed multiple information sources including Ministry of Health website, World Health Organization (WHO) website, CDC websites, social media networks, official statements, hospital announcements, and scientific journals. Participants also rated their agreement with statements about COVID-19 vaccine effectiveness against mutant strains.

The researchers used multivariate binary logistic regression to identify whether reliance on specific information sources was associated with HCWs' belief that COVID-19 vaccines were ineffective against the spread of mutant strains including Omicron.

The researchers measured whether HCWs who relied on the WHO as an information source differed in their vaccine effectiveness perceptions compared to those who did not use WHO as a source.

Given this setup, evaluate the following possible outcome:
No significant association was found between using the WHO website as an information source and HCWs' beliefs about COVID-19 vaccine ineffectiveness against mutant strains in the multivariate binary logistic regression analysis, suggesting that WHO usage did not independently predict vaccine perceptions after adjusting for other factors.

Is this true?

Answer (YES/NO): NO